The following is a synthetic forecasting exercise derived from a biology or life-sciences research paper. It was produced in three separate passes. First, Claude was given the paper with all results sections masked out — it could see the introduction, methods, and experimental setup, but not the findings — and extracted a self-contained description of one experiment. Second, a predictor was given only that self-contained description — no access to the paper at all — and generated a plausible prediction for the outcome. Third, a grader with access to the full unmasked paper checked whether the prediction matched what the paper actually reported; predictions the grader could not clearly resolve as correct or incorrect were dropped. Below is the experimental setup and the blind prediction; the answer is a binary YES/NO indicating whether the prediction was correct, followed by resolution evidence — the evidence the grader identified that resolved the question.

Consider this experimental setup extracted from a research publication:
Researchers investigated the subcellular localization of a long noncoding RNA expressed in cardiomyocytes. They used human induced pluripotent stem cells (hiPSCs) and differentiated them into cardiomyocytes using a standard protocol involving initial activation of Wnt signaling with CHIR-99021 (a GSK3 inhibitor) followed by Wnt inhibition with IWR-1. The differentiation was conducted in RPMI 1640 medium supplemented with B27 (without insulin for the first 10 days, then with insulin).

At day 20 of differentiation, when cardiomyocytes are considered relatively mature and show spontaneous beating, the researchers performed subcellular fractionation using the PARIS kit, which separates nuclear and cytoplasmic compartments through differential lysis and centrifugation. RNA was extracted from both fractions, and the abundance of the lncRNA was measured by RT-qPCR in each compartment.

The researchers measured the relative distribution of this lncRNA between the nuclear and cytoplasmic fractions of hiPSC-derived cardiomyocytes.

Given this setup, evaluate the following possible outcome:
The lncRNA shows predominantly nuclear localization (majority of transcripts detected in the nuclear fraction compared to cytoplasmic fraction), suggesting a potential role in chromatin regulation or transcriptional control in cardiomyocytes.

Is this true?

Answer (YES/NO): YES